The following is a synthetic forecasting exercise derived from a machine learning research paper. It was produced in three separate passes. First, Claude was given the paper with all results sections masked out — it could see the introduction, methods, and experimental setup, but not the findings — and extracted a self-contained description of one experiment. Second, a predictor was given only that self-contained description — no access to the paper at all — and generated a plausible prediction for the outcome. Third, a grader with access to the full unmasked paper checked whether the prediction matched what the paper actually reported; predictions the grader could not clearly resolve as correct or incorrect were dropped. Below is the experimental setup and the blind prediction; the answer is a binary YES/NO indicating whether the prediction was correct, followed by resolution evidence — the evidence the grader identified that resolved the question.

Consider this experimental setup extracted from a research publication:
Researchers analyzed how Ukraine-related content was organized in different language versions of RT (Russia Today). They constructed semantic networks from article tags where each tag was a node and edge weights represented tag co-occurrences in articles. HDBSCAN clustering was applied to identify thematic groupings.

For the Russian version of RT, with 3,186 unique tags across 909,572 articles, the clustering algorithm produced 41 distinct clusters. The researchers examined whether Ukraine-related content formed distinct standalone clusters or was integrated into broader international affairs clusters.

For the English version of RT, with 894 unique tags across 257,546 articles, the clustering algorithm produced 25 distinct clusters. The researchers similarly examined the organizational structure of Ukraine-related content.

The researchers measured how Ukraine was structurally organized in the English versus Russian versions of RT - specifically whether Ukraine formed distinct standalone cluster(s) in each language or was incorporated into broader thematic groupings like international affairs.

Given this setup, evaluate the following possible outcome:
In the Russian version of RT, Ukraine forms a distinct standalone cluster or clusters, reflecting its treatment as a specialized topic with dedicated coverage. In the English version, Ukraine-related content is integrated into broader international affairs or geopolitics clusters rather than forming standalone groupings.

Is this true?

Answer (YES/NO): YES